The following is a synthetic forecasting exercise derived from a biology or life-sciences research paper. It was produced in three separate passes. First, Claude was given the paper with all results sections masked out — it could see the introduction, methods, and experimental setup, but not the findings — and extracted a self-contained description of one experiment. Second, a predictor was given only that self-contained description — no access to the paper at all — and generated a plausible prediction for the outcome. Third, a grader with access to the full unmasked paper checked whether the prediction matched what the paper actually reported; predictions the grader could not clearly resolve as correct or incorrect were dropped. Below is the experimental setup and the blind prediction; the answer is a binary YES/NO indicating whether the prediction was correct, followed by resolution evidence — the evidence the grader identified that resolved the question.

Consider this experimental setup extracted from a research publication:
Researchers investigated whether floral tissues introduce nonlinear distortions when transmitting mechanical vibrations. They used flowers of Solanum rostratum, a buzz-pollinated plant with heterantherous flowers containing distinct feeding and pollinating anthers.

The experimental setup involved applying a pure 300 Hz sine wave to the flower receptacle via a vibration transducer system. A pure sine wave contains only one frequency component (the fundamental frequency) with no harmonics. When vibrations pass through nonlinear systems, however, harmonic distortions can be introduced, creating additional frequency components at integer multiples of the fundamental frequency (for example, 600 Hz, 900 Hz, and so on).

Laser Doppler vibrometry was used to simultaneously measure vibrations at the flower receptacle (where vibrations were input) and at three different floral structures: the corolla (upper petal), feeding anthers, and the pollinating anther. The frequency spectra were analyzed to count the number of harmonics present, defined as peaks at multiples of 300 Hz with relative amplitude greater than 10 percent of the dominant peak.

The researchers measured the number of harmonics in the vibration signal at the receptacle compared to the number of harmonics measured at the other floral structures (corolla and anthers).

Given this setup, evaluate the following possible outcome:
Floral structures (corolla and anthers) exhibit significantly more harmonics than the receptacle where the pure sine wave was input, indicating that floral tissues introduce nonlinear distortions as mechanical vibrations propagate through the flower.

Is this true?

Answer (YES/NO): NO